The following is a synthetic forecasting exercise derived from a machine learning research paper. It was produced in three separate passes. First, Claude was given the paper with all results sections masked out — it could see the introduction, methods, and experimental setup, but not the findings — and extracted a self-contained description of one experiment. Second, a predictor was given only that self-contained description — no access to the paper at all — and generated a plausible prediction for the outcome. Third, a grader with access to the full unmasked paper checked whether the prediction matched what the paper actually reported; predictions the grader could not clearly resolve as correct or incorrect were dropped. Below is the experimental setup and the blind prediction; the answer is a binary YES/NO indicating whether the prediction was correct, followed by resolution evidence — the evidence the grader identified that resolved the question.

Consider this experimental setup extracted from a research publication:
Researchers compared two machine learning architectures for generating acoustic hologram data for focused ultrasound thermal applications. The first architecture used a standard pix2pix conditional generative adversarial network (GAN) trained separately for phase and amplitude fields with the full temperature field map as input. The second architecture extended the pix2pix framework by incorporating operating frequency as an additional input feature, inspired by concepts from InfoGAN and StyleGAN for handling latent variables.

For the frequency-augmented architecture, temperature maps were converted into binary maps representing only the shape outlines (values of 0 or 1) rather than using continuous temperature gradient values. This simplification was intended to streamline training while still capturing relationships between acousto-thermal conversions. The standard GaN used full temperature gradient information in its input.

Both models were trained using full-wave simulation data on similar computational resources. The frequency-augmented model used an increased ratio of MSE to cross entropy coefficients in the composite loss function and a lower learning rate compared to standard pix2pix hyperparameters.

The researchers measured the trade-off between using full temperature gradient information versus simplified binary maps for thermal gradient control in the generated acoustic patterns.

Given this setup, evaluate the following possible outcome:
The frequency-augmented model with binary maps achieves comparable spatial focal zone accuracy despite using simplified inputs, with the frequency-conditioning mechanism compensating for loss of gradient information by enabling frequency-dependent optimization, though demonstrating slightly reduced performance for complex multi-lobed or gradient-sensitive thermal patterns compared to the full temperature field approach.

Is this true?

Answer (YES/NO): NO